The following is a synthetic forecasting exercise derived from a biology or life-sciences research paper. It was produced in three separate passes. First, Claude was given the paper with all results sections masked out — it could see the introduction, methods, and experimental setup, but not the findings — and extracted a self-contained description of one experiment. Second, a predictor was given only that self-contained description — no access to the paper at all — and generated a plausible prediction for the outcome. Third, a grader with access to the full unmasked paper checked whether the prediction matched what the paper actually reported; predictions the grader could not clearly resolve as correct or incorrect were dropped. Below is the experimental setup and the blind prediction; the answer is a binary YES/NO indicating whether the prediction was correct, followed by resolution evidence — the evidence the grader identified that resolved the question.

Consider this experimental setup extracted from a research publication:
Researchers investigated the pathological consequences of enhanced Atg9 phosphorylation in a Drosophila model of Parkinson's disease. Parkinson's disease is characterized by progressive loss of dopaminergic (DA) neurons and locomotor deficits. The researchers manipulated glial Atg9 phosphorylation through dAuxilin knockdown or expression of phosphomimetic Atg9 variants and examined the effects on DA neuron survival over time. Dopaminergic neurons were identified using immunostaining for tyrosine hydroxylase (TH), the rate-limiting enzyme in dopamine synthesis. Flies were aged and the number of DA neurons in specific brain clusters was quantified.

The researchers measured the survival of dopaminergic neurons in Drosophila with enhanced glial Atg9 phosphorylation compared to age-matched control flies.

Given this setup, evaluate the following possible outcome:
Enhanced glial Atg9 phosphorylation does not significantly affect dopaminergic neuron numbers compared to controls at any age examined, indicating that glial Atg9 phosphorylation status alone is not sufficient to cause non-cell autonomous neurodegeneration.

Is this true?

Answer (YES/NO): NO